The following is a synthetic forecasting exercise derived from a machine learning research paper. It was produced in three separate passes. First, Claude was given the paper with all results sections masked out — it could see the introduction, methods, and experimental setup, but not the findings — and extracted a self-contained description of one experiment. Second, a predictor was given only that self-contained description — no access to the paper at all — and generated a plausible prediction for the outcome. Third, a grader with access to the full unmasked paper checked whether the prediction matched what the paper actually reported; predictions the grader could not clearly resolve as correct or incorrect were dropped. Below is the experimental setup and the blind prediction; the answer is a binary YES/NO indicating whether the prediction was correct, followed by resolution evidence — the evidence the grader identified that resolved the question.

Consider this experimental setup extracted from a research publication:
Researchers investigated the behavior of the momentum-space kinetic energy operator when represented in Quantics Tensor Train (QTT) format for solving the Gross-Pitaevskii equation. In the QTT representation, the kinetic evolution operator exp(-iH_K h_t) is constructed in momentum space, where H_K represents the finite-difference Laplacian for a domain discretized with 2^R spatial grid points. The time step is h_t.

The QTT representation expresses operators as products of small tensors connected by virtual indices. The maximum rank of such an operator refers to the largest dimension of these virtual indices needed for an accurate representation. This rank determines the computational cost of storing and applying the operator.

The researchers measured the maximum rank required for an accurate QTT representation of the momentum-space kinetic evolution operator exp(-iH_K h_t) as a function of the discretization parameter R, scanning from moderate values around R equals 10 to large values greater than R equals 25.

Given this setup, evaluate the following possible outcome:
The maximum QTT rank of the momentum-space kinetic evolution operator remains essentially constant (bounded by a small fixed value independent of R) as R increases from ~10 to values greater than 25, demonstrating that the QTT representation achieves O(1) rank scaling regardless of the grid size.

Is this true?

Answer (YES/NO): NO